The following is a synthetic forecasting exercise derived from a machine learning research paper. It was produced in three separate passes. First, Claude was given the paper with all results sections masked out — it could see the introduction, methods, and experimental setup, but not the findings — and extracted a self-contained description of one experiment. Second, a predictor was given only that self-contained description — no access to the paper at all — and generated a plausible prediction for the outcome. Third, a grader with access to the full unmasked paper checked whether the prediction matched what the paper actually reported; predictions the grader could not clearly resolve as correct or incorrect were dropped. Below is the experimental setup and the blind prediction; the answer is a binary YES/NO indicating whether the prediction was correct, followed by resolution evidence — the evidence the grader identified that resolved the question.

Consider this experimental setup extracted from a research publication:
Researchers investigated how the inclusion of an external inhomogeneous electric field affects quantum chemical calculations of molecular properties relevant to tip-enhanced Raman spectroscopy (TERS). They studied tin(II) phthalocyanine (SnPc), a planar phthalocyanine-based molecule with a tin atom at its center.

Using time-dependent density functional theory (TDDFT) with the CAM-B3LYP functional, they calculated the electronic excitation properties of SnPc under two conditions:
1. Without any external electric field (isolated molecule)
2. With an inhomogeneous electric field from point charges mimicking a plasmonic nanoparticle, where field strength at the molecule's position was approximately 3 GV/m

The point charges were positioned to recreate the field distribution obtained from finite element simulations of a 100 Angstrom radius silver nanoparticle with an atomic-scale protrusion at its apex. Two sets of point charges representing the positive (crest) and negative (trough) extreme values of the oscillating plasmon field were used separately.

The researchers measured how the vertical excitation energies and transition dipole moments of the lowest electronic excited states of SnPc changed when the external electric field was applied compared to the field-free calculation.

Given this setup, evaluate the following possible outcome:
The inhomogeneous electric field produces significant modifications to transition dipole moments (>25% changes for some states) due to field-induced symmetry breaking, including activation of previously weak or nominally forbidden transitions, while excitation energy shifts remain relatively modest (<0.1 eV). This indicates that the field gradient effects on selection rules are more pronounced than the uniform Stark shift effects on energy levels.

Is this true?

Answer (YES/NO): NO